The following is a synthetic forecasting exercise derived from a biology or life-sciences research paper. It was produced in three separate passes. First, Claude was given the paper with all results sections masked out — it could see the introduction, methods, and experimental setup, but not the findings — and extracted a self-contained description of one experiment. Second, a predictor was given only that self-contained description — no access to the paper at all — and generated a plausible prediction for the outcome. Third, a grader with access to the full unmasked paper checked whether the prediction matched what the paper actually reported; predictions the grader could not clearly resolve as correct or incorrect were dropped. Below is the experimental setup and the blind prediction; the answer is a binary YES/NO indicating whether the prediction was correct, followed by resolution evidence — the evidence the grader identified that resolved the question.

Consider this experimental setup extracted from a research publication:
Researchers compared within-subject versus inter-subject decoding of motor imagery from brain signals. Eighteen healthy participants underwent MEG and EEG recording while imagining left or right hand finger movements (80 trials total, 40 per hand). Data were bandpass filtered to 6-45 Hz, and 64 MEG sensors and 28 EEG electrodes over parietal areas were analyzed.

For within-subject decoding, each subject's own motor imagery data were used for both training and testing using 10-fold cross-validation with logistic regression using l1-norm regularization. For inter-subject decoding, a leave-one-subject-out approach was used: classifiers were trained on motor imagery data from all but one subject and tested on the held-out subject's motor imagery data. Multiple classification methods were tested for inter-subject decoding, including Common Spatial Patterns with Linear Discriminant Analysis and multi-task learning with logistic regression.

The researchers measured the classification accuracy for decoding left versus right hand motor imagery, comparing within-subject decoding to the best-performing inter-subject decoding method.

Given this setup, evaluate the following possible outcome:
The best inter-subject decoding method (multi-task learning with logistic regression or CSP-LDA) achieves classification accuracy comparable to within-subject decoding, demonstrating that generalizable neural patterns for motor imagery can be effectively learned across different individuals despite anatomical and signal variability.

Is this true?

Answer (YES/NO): YES